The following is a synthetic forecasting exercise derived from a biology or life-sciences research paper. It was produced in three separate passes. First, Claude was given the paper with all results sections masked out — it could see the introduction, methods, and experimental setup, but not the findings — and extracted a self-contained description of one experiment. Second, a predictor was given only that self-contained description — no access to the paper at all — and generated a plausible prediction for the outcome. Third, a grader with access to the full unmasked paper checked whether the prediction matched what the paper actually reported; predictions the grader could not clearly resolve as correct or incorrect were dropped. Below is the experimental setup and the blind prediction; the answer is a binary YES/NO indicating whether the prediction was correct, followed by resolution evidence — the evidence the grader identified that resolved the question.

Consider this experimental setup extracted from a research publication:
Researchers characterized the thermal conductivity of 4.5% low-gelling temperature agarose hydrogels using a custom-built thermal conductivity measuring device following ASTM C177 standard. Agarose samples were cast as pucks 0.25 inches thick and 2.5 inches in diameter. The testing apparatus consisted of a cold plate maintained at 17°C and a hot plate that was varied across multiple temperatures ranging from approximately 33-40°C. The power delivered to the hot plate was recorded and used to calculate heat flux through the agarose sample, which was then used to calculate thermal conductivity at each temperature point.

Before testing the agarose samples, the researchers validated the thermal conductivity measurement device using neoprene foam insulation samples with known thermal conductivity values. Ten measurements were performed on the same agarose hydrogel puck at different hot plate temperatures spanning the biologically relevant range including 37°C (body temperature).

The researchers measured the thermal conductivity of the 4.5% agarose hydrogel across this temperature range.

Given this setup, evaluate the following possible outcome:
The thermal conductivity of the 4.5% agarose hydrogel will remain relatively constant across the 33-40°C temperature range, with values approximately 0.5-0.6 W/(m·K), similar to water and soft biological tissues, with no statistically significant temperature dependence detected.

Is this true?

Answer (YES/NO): NO